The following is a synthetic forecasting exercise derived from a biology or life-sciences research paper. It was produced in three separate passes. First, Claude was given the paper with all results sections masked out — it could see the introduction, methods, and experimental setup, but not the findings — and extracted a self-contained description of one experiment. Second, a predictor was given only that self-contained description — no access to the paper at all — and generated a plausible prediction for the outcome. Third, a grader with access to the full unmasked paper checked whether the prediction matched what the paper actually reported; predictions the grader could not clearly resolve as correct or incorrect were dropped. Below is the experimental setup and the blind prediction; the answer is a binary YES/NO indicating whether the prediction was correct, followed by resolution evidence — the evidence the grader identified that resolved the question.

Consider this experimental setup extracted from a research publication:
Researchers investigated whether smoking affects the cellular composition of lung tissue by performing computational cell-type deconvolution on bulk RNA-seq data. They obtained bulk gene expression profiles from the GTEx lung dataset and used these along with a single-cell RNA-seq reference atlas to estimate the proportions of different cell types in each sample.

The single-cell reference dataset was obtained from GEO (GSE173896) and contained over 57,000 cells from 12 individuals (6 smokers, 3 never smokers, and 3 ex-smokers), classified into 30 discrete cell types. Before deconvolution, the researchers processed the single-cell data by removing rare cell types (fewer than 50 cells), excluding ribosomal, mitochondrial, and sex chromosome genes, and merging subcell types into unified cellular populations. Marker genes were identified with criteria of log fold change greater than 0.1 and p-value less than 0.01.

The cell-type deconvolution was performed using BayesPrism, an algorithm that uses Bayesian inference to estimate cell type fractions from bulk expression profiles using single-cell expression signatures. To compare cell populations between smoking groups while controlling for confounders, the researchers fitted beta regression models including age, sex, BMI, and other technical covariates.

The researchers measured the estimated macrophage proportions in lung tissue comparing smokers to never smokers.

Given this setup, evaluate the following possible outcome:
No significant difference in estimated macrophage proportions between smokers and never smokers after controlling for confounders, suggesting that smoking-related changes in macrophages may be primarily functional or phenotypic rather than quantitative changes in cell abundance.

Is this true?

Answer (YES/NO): NO